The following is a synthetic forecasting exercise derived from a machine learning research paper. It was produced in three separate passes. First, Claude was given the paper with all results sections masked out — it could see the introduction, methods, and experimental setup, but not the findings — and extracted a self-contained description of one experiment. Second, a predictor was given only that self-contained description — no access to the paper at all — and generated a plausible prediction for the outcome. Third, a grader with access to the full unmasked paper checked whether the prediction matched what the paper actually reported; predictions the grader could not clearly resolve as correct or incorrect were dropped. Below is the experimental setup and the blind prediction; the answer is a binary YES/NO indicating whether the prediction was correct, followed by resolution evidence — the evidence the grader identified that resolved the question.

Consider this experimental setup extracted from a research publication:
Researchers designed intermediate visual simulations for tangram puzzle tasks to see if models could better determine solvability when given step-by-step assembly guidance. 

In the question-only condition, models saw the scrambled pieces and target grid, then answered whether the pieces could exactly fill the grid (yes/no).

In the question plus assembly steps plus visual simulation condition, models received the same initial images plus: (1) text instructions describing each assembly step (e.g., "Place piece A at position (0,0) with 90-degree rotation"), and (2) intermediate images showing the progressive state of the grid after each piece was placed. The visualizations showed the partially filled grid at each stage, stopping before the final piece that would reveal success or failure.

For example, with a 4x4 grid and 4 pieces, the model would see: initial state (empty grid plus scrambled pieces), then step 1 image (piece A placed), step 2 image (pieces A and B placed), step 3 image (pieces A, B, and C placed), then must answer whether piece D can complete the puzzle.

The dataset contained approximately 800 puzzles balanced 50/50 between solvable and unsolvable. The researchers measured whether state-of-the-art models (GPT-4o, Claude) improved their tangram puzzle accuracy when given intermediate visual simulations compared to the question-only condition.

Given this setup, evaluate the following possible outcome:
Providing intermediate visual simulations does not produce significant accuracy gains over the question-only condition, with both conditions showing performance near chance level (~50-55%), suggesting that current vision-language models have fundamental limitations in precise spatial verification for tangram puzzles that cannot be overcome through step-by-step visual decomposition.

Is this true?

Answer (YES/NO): NO